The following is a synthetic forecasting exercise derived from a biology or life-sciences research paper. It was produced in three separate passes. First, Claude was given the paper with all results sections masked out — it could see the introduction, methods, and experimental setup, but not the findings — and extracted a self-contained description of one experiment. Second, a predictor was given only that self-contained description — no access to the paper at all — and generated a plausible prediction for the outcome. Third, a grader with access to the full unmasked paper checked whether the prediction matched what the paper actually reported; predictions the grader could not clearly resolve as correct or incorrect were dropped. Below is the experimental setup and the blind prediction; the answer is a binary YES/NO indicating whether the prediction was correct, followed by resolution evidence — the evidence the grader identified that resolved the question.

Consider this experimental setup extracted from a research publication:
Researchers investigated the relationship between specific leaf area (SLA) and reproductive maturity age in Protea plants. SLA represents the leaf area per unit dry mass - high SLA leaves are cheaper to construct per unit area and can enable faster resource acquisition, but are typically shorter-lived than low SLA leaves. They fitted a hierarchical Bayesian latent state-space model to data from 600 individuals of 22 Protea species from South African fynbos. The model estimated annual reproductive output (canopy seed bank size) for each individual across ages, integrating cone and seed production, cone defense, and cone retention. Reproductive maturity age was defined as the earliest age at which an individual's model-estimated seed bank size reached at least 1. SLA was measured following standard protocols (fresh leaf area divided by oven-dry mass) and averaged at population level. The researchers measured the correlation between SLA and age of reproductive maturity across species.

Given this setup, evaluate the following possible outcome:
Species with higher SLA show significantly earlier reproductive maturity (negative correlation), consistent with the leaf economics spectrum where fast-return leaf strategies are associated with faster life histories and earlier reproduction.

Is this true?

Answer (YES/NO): YES